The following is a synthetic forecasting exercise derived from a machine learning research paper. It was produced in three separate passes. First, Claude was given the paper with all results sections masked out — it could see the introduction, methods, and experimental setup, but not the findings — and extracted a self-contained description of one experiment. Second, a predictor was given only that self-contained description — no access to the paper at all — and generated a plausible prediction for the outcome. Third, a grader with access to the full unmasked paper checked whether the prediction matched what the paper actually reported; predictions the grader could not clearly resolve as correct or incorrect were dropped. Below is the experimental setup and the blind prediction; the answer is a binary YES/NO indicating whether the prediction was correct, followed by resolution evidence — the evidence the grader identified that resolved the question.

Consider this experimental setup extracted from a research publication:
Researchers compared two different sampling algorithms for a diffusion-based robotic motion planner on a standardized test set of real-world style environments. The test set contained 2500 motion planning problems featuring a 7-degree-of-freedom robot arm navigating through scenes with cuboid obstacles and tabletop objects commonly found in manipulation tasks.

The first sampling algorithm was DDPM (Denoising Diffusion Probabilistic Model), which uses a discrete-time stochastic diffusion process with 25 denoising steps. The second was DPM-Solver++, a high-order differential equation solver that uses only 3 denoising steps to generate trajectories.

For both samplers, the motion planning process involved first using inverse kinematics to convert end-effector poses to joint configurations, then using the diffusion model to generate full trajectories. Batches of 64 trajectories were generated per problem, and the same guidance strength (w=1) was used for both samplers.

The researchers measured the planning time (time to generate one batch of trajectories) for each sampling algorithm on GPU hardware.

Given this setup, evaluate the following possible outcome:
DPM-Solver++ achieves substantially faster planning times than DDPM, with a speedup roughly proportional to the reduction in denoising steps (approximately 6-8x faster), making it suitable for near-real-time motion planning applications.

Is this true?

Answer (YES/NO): YES